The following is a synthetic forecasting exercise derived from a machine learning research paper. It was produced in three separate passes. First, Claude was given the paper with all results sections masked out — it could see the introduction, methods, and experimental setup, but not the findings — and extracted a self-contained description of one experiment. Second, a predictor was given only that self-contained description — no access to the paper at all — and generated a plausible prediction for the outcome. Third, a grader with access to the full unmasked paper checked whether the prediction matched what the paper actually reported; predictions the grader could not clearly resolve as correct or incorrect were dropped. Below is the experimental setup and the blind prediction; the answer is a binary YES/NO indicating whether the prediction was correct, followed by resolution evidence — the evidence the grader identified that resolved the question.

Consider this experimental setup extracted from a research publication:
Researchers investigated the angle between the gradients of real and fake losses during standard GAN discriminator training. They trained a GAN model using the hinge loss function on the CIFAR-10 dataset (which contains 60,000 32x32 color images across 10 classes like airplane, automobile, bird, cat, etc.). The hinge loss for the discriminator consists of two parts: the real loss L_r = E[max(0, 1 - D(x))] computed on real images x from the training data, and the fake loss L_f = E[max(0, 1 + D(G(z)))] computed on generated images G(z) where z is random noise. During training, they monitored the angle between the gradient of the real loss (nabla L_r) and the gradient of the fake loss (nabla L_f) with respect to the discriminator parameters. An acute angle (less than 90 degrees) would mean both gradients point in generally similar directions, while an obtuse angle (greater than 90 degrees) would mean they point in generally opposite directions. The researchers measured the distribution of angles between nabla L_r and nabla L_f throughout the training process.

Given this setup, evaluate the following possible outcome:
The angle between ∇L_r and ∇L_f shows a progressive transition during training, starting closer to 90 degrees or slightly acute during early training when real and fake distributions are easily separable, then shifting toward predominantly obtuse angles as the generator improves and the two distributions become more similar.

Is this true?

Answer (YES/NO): NO